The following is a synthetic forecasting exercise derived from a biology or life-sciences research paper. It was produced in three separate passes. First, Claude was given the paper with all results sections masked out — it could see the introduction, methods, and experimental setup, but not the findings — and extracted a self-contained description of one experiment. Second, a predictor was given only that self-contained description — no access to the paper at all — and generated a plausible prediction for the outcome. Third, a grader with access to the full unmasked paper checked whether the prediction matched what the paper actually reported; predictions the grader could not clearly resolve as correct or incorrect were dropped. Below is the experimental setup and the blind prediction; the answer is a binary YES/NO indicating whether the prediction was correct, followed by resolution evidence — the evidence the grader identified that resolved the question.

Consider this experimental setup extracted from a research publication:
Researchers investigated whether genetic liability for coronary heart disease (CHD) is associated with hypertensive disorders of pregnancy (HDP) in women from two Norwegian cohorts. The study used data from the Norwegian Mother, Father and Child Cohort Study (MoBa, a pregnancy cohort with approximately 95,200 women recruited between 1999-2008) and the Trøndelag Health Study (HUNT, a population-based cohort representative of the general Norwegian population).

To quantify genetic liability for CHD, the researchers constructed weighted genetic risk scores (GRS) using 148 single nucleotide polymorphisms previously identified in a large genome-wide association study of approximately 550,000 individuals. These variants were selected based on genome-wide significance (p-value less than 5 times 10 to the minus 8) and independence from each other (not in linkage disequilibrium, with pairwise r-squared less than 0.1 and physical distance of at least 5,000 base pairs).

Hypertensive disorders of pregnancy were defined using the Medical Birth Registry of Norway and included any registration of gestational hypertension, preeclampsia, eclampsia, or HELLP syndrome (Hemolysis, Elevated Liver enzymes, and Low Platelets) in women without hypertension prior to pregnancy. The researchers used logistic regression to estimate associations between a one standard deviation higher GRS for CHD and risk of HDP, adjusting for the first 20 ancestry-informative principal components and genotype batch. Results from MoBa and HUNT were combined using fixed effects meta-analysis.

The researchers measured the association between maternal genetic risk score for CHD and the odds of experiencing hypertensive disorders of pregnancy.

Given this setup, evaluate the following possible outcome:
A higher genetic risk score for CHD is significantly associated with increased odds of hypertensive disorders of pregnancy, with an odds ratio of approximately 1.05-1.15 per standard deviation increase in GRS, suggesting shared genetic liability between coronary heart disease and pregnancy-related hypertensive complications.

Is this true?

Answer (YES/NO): YES